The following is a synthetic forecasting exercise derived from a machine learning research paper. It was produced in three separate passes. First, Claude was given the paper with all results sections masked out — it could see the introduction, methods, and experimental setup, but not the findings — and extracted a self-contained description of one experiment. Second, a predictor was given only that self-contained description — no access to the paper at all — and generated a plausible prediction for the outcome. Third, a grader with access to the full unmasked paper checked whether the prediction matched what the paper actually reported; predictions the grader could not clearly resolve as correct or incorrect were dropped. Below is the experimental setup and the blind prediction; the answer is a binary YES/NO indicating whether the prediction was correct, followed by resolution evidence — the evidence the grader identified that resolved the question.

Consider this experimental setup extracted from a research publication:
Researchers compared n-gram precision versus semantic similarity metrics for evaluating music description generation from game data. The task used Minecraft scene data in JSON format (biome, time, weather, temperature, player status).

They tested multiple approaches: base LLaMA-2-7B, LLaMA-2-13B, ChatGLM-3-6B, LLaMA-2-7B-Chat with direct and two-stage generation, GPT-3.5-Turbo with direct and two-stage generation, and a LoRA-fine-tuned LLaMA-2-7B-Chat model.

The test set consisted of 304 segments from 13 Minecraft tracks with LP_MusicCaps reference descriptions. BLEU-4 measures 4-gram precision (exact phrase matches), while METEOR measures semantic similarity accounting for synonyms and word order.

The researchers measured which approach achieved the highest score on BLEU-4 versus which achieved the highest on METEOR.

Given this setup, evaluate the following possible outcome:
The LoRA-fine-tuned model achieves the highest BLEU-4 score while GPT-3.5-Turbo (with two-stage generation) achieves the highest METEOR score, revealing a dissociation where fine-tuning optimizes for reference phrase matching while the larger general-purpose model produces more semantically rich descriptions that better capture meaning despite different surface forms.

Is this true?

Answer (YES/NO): NO